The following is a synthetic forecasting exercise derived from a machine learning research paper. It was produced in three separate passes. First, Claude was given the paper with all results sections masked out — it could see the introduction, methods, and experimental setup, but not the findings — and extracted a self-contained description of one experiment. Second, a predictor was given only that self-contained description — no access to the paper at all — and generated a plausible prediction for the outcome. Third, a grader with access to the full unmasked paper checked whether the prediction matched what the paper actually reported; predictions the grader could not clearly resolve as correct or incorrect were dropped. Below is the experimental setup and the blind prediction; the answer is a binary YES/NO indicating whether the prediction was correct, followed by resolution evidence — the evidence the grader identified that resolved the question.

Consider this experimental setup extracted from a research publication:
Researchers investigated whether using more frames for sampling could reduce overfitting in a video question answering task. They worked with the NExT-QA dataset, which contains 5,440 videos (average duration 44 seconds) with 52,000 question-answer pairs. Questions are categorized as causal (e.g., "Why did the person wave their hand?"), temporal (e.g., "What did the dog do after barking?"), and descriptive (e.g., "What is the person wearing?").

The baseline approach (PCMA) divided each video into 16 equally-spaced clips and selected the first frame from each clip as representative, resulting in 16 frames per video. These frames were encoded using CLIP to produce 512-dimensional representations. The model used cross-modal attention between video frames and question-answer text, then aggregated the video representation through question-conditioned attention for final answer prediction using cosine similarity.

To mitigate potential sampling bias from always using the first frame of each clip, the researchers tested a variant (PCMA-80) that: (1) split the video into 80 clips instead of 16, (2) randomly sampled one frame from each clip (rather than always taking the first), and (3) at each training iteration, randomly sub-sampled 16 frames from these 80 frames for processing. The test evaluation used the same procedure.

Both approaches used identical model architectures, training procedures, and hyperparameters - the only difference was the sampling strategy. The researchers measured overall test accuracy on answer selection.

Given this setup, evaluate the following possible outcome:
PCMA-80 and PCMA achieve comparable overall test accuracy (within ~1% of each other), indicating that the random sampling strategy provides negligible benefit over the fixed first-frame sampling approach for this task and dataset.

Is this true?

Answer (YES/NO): NO